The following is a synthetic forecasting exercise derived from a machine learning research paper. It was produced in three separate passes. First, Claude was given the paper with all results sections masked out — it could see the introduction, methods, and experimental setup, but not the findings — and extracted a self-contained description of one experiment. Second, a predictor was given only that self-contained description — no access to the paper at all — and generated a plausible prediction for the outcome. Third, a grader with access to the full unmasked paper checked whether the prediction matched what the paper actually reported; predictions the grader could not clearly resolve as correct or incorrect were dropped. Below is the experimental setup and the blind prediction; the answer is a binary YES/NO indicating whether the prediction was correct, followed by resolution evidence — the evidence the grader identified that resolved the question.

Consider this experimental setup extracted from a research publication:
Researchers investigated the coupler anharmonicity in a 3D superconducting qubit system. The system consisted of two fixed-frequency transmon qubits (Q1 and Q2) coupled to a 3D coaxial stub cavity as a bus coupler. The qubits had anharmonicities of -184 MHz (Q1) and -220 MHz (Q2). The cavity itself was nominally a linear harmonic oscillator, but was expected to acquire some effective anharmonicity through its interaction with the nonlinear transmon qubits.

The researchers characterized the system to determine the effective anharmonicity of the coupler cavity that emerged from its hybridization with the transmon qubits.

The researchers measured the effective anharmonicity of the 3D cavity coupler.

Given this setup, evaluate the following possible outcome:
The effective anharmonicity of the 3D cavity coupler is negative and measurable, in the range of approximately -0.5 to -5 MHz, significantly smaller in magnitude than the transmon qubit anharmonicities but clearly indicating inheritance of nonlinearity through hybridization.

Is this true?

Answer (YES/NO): NO